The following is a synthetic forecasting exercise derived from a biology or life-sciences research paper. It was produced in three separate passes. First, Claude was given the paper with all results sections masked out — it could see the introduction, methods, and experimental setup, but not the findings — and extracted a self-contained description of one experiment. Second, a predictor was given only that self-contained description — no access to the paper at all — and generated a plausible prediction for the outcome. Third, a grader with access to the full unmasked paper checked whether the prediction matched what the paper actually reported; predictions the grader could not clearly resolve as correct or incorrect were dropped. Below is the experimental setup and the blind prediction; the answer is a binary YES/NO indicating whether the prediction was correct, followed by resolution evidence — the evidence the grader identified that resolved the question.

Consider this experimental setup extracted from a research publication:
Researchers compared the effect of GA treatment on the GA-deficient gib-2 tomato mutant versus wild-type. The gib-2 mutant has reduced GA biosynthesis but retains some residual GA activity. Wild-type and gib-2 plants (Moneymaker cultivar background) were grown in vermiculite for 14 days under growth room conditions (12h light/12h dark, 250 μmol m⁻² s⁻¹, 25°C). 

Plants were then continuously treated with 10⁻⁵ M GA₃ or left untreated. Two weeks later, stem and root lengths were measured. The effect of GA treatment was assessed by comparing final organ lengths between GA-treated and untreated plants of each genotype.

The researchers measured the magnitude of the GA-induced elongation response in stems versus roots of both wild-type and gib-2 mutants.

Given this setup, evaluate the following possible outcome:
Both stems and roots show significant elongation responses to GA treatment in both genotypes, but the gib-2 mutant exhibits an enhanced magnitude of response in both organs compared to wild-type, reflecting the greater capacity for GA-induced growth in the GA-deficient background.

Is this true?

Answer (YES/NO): NO